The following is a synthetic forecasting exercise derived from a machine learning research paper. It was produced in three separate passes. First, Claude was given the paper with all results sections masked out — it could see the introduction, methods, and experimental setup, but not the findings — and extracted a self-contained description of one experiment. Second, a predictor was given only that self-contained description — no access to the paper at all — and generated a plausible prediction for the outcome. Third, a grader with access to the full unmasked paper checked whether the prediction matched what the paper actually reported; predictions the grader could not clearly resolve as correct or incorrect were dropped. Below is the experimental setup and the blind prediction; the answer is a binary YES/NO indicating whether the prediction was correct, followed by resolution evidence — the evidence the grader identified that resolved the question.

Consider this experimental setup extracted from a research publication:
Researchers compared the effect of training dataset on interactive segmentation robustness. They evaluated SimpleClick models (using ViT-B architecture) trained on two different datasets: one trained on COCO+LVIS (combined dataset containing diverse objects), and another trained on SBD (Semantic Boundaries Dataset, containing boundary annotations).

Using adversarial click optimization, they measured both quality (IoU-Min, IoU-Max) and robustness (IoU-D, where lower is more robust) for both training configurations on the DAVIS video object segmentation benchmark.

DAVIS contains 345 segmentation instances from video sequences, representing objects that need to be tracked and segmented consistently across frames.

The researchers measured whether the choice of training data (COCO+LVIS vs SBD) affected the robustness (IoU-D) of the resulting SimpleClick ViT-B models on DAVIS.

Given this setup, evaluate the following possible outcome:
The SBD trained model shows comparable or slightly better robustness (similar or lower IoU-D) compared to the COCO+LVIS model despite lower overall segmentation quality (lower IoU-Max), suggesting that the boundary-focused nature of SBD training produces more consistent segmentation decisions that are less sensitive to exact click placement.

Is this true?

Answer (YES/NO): YES